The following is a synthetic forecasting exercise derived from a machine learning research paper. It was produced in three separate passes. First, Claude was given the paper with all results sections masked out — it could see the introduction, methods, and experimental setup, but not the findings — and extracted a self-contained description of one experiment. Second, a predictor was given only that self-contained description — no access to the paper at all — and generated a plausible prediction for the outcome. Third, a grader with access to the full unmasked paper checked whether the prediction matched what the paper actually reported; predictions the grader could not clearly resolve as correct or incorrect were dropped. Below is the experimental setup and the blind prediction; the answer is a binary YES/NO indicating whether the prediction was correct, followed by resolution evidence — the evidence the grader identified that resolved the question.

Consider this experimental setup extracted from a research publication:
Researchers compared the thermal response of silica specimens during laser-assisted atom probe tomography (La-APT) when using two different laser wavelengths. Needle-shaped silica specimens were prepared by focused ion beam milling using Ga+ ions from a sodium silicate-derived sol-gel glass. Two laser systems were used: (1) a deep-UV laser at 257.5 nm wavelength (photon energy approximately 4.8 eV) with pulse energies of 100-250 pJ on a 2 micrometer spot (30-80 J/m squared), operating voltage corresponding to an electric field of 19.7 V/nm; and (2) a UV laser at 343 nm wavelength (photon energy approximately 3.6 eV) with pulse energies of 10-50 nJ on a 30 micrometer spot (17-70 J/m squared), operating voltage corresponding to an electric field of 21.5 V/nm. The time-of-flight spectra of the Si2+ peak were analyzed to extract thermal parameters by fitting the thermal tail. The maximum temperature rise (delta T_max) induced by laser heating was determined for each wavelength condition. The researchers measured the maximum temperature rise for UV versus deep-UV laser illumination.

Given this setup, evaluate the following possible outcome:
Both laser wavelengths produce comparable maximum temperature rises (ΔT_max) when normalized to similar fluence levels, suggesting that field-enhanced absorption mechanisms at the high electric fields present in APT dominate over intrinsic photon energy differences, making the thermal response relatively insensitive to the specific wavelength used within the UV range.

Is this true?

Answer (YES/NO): NO